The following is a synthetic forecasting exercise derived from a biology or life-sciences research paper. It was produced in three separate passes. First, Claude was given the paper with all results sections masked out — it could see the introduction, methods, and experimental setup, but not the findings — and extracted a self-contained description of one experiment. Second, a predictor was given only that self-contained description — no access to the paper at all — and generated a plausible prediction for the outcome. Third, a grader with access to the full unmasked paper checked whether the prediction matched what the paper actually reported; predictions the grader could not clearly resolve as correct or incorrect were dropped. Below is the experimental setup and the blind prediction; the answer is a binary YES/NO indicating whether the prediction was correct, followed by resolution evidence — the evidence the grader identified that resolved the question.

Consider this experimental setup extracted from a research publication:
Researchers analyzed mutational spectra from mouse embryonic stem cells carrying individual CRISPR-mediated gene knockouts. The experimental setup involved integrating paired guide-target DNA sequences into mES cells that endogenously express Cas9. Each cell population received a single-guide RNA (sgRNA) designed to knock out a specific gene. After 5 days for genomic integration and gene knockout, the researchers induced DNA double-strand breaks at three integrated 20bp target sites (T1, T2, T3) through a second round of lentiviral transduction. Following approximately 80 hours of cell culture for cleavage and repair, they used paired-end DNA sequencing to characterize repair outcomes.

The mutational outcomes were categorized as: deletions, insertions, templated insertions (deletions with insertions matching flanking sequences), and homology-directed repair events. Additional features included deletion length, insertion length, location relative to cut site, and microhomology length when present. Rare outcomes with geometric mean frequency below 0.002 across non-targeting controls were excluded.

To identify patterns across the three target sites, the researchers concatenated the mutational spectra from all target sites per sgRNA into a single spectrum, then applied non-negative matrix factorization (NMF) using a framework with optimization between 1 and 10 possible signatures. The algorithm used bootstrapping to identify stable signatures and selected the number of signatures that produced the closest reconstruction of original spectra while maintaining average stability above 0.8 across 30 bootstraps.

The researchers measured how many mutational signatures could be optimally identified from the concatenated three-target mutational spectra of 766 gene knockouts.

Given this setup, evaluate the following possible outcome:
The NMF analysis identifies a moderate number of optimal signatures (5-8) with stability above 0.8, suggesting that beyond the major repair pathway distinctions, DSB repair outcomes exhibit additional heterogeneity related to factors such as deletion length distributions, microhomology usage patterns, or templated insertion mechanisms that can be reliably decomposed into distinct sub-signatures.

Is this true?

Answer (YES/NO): NO